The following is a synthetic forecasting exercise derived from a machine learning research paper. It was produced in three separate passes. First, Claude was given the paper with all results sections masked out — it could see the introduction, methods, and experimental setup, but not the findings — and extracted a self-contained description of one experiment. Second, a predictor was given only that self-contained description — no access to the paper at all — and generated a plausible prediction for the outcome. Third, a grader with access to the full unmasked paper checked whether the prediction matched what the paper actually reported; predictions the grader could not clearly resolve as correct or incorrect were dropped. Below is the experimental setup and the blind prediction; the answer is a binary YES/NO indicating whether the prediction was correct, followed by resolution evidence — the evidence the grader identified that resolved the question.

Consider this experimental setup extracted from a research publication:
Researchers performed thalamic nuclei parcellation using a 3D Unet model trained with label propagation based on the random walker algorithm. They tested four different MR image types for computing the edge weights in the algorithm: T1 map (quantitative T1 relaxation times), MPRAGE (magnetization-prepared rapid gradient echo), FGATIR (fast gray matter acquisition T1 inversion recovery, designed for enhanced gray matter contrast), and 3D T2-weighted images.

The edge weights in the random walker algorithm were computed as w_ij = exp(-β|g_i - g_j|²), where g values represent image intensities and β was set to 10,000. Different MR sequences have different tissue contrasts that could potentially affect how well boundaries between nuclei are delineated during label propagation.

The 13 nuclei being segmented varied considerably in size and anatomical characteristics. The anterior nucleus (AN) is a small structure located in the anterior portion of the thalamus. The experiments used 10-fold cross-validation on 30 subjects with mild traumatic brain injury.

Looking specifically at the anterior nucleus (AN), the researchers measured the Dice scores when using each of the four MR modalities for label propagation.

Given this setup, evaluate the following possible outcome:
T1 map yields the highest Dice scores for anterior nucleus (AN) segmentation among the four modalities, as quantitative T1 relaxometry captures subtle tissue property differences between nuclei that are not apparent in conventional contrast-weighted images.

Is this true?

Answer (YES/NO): NO